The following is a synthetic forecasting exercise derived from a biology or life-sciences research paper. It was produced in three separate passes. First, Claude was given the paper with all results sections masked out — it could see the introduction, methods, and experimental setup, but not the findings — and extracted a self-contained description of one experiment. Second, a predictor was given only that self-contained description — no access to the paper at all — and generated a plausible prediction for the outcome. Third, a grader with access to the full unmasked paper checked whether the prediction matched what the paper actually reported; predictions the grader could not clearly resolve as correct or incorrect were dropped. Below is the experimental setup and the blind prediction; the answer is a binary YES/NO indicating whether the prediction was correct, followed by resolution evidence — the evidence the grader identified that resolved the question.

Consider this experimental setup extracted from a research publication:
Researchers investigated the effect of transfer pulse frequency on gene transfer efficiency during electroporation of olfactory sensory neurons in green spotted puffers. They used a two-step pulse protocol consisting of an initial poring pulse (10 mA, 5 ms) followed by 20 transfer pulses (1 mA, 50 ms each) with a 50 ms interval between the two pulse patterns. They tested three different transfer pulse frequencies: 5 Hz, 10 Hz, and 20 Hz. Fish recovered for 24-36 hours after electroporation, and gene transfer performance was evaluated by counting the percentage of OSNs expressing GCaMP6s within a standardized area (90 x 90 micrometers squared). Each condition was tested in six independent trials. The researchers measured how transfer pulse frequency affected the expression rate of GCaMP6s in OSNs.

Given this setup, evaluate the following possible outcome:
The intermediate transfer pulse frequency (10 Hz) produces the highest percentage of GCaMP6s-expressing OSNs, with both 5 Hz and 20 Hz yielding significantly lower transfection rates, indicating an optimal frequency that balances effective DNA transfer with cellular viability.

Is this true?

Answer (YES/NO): NO